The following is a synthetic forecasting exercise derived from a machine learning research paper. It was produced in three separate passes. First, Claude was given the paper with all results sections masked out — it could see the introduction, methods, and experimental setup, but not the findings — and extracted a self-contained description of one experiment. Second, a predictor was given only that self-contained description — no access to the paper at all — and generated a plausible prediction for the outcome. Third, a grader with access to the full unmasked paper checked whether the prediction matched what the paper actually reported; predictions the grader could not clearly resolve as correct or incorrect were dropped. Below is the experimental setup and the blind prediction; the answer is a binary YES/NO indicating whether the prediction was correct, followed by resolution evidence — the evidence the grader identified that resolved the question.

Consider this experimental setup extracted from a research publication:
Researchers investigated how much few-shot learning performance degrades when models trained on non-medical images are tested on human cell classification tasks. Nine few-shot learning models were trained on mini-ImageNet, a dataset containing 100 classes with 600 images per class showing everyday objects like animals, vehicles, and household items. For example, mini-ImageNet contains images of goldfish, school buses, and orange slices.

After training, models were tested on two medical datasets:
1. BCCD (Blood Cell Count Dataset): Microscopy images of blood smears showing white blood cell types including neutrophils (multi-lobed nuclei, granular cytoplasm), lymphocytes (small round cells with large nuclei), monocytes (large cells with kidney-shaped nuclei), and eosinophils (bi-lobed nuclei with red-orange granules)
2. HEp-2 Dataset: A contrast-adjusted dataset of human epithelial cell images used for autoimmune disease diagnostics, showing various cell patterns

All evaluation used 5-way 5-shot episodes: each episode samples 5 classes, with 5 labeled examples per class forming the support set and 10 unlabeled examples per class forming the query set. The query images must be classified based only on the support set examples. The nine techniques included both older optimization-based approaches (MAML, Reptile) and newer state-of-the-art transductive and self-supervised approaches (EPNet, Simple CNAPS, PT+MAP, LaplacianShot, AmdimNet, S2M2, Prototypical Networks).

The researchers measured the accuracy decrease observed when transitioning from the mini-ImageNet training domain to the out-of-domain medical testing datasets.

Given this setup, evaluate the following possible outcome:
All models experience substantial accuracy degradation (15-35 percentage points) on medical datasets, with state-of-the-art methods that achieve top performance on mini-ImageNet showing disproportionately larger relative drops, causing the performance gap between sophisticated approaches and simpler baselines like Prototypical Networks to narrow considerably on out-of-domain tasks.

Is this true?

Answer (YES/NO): NO